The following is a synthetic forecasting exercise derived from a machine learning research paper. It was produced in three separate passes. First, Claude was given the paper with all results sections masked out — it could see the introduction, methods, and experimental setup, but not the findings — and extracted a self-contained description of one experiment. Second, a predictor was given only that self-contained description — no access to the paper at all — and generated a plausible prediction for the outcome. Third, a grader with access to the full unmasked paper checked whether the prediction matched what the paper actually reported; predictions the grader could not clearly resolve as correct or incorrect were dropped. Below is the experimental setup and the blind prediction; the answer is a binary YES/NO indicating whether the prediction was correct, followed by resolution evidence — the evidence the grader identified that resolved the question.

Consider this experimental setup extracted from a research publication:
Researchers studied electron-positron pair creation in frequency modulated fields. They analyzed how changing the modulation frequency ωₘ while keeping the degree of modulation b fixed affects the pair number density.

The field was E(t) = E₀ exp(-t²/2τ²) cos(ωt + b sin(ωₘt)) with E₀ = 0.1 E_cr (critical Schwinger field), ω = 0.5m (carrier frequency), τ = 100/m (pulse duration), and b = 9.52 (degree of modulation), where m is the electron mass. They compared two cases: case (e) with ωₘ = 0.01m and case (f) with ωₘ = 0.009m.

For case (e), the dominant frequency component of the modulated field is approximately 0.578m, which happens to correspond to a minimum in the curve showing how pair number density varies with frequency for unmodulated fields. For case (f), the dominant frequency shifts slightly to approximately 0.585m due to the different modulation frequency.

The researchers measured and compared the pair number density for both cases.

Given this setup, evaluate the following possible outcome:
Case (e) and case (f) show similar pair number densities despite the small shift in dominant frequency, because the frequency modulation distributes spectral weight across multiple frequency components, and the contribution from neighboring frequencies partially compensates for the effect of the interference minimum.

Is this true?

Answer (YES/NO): NO